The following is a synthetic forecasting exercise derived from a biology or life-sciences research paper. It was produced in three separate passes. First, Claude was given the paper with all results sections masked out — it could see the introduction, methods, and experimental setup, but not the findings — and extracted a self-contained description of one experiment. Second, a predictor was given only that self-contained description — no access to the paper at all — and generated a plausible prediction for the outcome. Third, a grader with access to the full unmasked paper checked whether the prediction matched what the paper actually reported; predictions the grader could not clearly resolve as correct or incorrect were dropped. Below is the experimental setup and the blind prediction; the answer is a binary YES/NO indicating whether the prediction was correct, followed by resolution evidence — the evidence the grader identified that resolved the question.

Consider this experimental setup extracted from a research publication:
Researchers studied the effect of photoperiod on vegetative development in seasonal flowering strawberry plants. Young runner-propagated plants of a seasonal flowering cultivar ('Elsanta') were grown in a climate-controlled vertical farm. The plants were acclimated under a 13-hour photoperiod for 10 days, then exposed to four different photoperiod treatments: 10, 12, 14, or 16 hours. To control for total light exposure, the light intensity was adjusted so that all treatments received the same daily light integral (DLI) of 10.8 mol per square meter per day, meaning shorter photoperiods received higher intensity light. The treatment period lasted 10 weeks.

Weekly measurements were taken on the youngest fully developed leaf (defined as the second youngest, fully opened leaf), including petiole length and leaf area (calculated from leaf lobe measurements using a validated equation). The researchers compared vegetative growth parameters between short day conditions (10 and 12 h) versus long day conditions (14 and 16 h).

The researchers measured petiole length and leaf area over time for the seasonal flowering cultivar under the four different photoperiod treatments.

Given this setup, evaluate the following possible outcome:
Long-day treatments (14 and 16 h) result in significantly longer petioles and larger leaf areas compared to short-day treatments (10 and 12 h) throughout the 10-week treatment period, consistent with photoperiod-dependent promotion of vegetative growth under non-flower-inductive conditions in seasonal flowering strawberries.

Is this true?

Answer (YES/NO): YES